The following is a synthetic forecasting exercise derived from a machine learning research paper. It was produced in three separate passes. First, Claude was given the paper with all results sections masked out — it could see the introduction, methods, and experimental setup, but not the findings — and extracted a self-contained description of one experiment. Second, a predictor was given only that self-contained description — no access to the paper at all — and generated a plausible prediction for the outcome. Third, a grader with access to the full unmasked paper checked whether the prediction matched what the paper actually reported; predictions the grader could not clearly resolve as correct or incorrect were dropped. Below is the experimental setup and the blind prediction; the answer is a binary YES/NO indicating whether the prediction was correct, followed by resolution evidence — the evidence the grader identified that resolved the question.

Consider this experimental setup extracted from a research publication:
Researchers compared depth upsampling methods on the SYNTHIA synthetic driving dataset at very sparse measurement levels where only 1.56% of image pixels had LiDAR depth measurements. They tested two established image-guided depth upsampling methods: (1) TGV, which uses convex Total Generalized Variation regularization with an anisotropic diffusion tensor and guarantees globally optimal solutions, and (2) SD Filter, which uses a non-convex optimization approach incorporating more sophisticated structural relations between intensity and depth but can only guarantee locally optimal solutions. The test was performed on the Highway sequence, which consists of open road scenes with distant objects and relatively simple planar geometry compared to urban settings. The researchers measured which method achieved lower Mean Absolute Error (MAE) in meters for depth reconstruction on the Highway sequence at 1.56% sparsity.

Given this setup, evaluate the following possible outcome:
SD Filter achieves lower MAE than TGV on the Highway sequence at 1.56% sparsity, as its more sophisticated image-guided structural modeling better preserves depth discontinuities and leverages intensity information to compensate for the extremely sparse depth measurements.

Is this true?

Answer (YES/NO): YES